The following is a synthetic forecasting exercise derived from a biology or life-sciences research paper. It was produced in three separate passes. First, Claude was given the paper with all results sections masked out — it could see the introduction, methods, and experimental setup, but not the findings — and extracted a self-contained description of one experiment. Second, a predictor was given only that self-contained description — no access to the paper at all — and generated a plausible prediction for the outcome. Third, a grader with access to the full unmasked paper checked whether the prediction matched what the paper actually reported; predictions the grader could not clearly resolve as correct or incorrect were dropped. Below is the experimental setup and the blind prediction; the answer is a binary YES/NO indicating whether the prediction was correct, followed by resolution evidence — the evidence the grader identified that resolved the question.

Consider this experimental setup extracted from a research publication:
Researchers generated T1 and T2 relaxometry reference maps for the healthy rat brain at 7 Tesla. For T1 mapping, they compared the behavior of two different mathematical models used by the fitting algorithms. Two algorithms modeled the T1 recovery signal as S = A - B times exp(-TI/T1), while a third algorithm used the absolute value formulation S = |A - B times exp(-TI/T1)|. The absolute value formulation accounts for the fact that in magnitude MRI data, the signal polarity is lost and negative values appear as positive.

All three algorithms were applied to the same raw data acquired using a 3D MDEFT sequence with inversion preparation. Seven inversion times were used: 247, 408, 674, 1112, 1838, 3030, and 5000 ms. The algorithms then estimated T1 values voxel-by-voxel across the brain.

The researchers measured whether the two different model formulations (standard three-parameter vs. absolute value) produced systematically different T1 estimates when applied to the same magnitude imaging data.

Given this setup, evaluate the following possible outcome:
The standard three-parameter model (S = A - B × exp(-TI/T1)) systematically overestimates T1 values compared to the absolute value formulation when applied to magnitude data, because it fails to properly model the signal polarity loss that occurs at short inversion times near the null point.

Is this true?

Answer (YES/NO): NO